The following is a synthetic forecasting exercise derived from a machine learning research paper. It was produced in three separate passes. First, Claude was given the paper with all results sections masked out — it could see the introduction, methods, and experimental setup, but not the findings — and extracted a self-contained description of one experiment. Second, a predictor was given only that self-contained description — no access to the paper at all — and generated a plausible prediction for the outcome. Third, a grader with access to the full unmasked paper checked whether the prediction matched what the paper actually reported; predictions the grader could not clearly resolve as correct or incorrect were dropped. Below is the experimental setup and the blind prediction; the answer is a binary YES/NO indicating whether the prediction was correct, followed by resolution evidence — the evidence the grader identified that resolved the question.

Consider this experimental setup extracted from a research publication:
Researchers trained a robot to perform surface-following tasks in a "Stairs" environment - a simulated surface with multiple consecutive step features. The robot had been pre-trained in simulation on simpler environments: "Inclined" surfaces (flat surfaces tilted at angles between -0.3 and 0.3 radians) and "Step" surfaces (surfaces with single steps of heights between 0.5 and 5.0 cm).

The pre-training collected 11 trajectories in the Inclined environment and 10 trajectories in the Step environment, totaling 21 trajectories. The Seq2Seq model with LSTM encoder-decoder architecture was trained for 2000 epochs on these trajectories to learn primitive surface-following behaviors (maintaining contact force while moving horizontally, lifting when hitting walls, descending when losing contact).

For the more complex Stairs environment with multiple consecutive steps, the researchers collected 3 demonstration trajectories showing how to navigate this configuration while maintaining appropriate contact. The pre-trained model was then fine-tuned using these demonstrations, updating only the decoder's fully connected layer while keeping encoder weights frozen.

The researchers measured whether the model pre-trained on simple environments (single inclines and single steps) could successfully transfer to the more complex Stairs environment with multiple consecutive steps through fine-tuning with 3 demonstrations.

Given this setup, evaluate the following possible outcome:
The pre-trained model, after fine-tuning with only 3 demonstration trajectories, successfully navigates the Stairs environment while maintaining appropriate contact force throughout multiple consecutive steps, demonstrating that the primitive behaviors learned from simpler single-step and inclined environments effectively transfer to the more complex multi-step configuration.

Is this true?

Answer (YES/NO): YES